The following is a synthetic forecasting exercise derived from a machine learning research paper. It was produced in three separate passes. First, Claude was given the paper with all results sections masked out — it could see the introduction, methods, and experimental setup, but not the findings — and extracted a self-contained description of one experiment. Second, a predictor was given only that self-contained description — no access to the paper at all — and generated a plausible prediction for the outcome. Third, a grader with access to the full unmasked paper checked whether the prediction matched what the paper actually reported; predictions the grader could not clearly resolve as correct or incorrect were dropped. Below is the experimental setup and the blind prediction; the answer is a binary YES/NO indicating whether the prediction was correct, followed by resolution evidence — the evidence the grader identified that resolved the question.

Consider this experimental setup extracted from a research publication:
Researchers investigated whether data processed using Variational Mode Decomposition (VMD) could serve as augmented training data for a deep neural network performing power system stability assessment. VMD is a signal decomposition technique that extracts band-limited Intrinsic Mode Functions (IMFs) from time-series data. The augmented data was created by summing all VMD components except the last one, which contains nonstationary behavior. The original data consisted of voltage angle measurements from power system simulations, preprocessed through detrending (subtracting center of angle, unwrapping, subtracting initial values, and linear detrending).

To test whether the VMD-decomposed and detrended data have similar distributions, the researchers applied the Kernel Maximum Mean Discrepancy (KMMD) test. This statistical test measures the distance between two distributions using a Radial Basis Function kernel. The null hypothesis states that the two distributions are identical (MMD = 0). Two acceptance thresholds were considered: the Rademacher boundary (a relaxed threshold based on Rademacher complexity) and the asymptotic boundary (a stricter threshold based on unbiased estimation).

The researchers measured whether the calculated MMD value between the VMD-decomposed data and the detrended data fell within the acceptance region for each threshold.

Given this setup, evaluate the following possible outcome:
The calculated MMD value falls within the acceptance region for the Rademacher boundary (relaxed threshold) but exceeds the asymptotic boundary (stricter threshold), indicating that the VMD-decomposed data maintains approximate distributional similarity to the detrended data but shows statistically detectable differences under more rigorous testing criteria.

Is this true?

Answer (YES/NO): YES